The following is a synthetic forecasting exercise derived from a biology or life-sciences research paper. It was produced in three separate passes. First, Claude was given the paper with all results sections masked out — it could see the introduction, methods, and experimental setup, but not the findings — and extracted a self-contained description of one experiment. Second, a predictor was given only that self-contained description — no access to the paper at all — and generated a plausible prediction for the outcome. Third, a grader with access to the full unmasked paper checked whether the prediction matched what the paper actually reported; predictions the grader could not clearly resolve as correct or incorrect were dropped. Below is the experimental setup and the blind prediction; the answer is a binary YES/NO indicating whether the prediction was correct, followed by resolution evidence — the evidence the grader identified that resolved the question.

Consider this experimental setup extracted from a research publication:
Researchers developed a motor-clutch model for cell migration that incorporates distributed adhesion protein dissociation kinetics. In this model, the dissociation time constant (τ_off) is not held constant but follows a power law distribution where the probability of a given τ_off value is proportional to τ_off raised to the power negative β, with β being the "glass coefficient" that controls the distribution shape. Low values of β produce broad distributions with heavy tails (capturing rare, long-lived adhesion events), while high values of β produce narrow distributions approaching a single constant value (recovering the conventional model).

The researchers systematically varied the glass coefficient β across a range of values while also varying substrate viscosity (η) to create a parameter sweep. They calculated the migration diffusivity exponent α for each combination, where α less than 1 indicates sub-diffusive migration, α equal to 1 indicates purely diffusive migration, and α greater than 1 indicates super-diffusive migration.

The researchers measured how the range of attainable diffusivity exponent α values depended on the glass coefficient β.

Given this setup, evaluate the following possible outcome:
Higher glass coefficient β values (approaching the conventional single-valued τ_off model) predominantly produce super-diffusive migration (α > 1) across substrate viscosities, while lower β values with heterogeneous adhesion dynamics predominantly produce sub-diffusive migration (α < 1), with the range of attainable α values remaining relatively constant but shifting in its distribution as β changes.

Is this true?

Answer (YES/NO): NO